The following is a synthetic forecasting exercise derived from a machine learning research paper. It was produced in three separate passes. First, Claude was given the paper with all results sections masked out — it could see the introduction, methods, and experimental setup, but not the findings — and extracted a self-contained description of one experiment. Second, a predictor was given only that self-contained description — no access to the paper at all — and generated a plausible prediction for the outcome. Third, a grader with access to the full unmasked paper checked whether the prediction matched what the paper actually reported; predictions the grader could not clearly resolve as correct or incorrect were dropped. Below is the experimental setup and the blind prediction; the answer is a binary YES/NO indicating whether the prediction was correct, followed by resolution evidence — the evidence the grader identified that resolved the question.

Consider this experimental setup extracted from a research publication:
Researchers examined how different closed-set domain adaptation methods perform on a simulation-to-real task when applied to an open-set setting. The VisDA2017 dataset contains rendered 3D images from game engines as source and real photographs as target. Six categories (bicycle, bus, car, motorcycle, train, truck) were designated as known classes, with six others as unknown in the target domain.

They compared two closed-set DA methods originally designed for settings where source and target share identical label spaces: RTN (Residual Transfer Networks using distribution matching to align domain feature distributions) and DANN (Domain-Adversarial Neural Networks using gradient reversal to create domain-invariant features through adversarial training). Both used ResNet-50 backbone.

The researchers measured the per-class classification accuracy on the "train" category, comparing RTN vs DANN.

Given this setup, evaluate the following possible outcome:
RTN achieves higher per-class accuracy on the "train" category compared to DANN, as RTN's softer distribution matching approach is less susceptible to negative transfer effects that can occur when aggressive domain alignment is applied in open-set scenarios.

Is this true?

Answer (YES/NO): YES